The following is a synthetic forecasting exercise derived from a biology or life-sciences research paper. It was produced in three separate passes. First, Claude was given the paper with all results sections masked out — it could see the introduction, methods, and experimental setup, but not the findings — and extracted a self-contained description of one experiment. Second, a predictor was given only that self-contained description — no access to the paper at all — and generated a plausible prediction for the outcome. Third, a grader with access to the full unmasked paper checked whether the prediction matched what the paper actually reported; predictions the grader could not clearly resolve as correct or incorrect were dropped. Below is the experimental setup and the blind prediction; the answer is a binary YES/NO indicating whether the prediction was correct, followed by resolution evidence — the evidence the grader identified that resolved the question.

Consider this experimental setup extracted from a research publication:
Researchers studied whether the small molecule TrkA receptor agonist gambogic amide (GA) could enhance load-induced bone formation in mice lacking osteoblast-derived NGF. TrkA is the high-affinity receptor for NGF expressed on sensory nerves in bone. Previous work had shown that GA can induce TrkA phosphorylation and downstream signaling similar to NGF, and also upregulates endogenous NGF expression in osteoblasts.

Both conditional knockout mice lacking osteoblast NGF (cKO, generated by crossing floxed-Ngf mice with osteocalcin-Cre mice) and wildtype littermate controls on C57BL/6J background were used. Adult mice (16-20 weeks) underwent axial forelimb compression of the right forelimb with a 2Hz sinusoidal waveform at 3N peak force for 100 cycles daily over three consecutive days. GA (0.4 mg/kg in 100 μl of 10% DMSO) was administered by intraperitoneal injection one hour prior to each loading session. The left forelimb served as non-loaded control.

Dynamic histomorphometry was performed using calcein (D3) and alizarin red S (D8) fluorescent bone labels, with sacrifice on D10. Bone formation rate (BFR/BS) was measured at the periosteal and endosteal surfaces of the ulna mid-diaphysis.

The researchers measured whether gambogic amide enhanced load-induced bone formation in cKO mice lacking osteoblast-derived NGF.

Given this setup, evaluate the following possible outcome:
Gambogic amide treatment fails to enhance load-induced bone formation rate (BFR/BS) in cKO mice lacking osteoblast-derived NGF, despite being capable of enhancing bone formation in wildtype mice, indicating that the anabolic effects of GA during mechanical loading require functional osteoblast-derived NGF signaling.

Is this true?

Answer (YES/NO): YES